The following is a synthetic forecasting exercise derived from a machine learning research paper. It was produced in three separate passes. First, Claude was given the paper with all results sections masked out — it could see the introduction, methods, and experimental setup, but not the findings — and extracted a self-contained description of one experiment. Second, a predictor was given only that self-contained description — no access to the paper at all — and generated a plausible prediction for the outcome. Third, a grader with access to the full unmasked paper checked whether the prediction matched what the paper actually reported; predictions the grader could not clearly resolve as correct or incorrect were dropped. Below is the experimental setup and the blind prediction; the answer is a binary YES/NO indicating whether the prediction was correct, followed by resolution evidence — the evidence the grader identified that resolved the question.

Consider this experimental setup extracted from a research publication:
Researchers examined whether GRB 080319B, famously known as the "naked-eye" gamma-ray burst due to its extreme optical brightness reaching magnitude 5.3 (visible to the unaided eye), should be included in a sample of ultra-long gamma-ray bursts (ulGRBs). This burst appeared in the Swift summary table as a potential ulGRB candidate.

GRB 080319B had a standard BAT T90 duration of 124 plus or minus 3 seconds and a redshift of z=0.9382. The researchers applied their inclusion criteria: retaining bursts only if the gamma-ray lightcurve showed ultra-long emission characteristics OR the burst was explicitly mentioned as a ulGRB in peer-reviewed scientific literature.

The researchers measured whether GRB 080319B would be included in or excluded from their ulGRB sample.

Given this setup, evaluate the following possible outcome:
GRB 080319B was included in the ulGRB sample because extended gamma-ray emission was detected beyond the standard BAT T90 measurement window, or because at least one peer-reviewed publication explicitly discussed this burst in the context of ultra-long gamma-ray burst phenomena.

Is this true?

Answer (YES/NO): NO